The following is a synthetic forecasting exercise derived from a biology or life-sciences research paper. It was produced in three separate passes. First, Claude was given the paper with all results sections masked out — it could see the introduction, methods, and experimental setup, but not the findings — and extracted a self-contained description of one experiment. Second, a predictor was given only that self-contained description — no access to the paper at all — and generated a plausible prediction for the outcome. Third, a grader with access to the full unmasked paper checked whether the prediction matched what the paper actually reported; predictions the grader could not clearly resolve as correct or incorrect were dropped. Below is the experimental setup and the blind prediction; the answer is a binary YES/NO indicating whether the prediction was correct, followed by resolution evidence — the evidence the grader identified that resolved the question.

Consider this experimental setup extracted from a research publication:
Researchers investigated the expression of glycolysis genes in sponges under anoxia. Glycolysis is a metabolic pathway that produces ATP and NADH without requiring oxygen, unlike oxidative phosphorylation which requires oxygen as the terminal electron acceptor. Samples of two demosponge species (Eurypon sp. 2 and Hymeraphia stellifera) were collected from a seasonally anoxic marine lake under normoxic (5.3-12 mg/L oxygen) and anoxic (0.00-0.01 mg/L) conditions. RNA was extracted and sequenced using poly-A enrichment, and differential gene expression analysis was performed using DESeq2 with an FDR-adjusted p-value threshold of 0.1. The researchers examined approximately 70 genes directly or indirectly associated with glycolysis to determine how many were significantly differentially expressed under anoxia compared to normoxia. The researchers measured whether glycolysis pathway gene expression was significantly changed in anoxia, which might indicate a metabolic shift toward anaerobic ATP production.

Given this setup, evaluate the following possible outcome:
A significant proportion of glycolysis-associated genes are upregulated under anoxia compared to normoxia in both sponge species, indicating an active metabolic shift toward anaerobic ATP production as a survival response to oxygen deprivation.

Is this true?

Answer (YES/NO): NO